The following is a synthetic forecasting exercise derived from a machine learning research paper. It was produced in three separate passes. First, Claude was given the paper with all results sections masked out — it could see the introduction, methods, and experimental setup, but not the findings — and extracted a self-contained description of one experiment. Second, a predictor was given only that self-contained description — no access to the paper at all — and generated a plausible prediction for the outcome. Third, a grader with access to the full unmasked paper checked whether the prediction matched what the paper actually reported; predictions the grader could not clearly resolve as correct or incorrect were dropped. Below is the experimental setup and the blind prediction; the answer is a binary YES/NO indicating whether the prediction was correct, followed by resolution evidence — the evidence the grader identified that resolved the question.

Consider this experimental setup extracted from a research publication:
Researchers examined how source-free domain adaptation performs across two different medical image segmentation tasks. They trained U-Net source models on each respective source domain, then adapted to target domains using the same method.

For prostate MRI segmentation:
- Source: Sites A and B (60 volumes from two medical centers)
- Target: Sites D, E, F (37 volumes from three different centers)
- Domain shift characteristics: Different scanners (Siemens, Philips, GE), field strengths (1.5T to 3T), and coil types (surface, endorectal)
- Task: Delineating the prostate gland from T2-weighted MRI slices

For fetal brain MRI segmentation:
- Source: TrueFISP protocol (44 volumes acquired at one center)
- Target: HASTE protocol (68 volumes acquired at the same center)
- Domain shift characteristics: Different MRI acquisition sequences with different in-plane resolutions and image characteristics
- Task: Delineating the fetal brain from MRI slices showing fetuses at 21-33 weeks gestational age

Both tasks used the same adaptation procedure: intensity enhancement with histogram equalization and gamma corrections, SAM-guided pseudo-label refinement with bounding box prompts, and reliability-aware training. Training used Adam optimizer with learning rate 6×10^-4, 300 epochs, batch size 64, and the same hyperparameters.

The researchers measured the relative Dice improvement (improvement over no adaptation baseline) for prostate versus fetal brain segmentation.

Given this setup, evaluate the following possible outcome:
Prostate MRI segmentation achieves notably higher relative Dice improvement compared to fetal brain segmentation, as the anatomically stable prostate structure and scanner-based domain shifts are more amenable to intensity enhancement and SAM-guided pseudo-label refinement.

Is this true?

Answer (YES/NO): YES